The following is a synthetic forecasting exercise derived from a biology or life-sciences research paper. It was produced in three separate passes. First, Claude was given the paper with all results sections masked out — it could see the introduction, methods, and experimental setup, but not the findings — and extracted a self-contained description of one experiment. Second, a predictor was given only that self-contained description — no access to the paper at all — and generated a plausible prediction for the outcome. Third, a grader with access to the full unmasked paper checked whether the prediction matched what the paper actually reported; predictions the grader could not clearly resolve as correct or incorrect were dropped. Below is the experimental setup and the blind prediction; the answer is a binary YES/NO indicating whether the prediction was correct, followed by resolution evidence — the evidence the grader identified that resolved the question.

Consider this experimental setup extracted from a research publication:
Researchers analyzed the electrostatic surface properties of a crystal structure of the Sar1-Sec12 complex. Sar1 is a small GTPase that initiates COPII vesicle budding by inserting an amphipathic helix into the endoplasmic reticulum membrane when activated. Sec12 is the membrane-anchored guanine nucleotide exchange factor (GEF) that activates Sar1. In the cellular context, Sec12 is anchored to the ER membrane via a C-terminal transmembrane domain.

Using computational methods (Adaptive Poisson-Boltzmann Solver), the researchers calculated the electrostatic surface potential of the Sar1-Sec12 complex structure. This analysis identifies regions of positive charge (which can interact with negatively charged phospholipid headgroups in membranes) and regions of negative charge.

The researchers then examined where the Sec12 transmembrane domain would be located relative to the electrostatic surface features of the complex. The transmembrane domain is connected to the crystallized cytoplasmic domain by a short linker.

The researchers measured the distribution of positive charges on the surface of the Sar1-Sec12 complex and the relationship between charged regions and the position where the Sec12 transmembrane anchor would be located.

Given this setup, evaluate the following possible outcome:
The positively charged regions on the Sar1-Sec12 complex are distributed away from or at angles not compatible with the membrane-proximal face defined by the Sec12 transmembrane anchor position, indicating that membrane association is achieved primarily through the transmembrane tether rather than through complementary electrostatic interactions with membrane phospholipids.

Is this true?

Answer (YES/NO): NO